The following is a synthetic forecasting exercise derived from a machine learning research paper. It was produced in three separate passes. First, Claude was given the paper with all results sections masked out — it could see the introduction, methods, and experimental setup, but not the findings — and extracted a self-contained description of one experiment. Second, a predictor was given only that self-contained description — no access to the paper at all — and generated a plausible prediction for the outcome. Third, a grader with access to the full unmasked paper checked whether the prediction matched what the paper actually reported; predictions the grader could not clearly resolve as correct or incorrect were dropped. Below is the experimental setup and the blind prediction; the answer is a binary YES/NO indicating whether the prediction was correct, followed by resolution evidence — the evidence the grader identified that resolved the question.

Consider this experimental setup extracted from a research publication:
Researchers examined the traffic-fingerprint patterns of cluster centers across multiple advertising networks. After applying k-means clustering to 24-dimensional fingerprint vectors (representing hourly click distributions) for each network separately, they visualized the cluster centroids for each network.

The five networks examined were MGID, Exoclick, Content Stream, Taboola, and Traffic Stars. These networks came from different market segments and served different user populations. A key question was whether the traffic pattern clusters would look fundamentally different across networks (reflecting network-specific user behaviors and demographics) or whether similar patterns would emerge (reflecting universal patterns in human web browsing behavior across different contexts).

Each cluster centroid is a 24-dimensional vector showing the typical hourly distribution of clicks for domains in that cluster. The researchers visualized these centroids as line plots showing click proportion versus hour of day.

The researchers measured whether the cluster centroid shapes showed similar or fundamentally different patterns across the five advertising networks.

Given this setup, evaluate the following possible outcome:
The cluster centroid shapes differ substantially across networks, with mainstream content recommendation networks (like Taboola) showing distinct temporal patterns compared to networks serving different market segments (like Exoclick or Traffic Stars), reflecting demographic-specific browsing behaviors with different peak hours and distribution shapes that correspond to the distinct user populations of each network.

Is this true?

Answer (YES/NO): NO